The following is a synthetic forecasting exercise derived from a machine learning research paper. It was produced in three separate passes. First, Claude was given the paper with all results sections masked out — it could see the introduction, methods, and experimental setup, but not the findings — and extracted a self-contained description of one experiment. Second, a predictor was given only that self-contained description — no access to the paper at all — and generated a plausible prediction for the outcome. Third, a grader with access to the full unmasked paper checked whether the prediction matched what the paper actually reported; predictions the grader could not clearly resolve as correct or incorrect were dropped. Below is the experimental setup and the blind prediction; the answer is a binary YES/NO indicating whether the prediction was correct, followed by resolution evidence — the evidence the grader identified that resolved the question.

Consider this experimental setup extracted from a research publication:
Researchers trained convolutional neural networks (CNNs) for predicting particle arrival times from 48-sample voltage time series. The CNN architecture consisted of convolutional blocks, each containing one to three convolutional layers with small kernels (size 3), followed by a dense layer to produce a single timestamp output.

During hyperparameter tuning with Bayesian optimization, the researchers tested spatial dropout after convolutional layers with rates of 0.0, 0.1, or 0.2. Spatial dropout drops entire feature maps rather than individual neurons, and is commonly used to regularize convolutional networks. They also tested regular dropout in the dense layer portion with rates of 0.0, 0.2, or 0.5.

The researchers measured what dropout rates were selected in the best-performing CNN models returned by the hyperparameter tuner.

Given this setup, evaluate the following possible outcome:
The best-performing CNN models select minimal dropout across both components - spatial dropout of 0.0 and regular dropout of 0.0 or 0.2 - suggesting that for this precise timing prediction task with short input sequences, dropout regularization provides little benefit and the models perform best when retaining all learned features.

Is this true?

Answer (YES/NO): NO